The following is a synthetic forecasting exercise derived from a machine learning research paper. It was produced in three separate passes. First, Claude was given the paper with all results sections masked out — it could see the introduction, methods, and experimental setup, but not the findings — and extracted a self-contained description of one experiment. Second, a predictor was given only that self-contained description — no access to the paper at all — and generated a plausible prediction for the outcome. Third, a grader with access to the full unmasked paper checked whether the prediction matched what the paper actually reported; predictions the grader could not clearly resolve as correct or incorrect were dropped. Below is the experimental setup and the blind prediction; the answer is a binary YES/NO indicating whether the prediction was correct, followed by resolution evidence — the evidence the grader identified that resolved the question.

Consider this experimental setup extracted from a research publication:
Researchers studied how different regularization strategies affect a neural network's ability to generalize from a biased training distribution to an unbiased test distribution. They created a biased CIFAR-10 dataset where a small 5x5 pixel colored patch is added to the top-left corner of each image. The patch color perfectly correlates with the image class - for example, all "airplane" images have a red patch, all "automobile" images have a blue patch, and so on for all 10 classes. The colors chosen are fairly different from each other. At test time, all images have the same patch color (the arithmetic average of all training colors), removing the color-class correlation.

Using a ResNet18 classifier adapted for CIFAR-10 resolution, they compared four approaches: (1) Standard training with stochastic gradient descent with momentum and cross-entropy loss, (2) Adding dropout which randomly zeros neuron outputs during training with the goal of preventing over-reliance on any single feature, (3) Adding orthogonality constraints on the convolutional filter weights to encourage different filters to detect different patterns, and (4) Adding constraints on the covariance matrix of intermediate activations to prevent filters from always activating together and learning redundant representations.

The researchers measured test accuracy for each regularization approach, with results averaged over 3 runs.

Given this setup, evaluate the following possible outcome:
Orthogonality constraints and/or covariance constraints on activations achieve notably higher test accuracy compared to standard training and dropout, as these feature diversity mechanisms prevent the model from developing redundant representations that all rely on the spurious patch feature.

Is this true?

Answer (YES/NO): NO